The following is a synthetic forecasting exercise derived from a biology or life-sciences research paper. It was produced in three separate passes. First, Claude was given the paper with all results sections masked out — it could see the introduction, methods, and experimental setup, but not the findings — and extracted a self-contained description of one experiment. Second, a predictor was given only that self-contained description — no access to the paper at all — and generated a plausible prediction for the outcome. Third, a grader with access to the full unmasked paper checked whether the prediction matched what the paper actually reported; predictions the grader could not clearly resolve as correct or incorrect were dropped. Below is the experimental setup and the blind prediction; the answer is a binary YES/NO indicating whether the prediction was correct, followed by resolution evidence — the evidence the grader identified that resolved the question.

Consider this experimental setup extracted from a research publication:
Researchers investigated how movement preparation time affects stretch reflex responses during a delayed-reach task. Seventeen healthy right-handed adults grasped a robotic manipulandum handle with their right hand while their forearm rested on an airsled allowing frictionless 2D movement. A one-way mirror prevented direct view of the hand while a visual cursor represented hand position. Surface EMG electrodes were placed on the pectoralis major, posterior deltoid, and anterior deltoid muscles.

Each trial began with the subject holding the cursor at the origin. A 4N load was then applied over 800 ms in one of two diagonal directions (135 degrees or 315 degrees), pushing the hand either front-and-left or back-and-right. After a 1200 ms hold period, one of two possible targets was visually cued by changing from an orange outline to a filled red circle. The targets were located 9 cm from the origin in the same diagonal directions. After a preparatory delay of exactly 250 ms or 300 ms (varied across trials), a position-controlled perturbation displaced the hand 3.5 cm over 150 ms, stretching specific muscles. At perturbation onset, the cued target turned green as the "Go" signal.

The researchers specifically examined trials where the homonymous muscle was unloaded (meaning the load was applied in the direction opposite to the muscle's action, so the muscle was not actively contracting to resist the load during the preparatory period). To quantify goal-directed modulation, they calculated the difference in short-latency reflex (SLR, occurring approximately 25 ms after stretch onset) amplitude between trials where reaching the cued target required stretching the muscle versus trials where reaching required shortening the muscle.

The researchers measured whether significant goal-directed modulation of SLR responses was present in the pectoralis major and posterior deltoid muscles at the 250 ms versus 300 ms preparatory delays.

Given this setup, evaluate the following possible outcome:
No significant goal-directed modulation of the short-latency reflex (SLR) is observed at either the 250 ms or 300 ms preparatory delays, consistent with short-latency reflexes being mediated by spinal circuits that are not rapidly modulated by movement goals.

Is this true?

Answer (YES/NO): NO